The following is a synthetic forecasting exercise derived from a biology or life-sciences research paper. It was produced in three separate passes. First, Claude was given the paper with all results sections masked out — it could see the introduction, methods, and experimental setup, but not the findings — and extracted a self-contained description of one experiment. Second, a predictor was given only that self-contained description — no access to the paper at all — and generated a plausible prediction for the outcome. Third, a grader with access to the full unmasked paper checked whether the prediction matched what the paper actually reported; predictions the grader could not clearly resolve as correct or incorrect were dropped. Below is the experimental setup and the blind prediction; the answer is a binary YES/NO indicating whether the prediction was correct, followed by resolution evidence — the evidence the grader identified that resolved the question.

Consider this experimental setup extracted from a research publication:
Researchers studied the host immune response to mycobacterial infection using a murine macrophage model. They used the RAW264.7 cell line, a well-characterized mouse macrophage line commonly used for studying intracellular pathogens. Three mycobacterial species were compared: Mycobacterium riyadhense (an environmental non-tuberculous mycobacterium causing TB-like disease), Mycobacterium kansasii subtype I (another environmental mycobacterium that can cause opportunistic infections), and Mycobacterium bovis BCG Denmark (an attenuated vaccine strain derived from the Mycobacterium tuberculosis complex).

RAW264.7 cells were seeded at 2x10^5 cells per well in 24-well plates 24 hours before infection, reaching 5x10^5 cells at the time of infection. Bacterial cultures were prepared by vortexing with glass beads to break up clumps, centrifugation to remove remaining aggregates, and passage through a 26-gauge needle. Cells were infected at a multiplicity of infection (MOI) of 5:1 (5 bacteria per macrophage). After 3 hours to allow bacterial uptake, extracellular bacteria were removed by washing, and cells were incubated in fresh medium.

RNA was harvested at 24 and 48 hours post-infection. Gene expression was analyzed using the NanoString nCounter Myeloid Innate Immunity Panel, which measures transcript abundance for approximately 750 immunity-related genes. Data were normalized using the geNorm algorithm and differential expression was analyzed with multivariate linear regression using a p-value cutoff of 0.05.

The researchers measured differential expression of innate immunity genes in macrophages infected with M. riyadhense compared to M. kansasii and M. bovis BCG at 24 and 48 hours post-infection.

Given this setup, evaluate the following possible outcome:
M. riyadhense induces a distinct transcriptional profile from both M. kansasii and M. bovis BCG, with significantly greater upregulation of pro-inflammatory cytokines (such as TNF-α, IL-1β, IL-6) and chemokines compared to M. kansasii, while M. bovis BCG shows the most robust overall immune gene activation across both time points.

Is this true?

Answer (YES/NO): NO